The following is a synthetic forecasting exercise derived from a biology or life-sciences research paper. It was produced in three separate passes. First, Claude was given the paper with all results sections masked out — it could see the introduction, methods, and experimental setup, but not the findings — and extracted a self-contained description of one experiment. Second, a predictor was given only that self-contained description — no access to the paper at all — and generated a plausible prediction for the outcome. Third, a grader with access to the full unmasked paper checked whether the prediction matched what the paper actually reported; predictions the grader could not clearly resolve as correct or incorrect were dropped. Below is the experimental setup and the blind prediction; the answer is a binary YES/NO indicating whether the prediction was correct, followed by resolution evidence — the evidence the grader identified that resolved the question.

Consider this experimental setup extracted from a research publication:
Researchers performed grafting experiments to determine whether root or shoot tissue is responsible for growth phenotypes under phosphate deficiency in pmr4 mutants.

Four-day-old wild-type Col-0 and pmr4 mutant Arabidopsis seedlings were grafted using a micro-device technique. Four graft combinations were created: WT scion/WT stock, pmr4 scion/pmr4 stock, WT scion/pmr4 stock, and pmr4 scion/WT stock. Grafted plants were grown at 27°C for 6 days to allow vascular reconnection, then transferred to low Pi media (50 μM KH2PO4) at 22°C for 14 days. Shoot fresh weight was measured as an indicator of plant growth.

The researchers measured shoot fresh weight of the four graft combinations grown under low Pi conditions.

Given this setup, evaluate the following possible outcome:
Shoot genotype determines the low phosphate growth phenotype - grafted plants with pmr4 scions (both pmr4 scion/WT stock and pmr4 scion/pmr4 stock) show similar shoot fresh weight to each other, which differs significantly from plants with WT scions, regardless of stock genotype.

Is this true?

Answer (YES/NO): NO